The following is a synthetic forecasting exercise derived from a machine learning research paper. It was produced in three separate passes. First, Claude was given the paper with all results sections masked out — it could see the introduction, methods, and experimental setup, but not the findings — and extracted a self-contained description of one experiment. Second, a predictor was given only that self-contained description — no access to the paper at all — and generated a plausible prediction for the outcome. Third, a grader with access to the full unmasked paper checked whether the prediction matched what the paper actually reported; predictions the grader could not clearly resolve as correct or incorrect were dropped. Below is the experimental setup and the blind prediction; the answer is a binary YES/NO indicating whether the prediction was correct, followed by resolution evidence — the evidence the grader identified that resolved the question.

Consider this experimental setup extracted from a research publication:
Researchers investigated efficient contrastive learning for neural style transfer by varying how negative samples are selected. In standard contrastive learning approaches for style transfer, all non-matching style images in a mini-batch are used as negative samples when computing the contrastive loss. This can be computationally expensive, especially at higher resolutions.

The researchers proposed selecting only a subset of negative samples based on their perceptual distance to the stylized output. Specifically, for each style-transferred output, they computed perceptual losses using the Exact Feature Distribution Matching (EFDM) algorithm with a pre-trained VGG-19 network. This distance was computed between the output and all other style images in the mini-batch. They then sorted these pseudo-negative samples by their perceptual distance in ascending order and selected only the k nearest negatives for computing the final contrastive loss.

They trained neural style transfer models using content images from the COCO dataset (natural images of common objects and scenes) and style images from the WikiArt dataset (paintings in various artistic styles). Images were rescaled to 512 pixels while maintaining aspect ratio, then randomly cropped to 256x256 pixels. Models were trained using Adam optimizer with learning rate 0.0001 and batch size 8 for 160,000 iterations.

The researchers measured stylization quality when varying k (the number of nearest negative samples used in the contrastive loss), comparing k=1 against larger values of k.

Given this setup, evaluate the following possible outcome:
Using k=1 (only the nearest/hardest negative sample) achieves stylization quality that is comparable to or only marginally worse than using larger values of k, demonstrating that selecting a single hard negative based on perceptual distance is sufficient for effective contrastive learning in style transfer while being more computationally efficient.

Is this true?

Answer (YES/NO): NO